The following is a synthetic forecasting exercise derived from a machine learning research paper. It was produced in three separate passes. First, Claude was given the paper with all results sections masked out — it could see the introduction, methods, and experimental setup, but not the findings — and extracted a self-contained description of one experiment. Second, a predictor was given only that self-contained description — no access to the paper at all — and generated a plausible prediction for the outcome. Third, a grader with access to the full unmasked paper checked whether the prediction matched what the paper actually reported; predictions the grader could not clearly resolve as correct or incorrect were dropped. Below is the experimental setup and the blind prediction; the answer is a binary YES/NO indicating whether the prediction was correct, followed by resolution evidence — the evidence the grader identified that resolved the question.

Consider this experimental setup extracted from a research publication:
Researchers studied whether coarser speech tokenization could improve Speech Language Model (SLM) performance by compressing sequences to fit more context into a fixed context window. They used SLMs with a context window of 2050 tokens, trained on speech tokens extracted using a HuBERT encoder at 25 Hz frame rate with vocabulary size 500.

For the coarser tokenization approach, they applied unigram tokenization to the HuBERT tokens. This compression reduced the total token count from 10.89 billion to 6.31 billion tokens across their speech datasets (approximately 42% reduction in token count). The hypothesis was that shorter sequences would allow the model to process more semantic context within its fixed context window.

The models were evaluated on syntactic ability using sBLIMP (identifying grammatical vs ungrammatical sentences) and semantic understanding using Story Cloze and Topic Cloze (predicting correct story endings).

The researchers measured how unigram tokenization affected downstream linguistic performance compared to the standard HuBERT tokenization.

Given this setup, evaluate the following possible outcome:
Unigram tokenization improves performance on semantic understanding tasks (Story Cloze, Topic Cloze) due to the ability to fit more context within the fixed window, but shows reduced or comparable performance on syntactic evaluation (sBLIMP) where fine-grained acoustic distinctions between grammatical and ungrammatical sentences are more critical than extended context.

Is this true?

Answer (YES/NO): NO